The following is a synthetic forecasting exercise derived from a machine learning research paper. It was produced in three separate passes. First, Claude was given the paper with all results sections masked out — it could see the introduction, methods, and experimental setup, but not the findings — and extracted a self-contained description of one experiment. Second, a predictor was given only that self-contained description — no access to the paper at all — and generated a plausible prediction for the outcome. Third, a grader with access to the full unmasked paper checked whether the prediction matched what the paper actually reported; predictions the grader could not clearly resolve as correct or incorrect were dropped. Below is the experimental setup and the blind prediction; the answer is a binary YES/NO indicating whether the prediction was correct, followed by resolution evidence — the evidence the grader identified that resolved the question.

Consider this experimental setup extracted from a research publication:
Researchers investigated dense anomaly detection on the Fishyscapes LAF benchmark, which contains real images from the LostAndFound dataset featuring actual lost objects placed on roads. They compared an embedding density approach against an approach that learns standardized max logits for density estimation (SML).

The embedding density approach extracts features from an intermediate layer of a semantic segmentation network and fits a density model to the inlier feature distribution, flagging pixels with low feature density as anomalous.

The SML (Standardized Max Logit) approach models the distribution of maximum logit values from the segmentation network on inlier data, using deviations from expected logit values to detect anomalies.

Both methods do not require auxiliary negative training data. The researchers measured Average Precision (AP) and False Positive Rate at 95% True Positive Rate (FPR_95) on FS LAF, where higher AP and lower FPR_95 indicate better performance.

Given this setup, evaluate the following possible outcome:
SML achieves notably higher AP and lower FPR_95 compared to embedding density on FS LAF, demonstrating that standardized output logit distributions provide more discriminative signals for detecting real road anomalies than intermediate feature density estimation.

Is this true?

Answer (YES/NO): YES